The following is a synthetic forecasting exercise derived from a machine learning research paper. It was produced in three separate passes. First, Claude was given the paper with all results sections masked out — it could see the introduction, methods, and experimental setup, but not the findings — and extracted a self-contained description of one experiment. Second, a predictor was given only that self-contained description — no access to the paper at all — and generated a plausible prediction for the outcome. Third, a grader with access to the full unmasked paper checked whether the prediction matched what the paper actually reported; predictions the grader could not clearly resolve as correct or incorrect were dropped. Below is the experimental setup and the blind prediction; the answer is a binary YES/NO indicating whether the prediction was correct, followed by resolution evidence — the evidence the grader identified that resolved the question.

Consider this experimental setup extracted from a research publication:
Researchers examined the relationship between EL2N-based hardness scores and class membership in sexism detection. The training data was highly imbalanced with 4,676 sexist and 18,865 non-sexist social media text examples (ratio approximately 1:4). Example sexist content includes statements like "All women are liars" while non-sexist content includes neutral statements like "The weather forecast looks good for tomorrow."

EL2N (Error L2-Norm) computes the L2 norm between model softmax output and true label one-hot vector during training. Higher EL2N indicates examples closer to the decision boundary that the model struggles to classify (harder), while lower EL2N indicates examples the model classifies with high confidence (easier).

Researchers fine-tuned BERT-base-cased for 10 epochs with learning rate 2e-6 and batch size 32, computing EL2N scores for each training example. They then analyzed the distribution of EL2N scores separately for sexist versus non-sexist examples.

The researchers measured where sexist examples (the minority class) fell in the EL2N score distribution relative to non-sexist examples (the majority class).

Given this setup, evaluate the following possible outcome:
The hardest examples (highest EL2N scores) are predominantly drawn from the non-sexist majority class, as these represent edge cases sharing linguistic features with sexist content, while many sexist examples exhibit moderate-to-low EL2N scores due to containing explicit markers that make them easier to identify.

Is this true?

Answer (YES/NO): NO